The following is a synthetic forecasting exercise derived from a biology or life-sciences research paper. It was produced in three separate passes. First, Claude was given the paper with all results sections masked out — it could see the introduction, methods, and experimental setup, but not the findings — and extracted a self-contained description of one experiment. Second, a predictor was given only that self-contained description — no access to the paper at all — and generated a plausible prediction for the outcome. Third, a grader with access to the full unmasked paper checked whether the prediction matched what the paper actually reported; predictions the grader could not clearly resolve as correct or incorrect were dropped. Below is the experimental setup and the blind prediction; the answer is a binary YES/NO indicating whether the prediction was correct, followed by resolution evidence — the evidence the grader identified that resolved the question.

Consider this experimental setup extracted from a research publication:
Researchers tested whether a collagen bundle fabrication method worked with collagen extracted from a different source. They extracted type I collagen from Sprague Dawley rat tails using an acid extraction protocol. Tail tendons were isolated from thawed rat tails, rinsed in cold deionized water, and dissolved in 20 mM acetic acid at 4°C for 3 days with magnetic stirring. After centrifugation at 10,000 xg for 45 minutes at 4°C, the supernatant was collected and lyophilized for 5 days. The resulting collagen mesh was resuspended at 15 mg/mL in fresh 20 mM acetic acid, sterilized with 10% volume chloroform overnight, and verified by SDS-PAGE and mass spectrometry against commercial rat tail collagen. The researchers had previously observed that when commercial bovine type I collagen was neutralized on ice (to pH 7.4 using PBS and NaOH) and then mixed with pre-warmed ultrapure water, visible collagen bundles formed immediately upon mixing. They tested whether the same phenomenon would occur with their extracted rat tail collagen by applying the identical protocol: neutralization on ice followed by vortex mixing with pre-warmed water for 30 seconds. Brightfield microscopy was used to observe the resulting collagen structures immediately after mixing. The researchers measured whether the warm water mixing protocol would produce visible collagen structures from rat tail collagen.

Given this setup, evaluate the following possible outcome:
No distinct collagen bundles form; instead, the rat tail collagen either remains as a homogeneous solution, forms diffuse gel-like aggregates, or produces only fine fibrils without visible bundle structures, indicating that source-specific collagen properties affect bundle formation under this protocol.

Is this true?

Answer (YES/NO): NO